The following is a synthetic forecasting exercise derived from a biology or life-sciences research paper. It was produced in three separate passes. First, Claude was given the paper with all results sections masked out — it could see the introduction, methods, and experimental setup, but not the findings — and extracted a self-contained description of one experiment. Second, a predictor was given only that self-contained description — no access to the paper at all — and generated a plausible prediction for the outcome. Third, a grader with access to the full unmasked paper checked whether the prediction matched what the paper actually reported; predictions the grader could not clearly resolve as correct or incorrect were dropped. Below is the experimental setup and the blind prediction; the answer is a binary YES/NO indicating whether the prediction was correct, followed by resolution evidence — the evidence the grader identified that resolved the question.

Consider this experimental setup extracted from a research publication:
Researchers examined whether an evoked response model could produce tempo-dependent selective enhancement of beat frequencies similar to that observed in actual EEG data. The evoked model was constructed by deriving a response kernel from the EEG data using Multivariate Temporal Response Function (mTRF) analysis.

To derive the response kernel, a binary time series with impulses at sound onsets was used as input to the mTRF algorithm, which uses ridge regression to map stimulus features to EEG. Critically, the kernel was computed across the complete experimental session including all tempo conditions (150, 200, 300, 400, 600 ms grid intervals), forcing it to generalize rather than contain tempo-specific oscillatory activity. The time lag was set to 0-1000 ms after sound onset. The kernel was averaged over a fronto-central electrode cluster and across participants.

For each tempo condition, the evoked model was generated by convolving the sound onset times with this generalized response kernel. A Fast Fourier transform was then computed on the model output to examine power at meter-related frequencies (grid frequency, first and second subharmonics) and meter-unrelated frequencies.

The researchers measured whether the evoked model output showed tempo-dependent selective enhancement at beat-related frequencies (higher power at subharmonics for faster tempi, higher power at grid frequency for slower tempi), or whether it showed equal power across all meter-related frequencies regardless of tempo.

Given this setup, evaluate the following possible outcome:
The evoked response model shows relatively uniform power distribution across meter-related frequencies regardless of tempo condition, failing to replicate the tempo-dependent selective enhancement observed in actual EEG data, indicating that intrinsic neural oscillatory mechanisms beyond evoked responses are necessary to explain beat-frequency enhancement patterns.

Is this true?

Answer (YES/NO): NO